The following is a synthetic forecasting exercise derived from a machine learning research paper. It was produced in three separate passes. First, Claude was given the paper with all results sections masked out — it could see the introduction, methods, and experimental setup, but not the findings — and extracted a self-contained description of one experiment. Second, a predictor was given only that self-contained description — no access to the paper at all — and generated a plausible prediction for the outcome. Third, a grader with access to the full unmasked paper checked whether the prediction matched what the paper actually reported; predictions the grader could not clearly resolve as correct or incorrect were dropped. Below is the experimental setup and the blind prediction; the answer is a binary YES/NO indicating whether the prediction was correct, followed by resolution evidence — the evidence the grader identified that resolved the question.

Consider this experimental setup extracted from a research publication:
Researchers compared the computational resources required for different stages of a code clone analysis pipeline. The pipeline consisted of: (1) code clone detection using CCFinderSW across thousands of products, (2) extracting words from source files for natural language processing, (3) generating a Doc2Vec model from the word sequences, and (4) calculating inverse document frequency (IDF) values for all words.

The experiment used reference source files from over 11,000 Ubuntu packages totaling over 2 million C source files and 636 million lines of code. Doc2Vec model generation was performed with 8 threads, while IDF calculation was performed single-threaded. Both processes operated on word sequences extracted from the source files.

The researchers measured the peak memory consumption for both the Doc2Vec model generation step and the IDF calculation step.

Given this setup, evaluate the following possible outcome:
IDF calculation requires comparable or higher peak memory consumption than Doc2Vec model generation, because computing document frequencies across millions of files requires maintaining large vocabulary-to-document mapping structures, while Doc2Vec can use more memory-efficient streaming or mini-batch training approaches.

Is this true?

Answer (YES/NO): NO